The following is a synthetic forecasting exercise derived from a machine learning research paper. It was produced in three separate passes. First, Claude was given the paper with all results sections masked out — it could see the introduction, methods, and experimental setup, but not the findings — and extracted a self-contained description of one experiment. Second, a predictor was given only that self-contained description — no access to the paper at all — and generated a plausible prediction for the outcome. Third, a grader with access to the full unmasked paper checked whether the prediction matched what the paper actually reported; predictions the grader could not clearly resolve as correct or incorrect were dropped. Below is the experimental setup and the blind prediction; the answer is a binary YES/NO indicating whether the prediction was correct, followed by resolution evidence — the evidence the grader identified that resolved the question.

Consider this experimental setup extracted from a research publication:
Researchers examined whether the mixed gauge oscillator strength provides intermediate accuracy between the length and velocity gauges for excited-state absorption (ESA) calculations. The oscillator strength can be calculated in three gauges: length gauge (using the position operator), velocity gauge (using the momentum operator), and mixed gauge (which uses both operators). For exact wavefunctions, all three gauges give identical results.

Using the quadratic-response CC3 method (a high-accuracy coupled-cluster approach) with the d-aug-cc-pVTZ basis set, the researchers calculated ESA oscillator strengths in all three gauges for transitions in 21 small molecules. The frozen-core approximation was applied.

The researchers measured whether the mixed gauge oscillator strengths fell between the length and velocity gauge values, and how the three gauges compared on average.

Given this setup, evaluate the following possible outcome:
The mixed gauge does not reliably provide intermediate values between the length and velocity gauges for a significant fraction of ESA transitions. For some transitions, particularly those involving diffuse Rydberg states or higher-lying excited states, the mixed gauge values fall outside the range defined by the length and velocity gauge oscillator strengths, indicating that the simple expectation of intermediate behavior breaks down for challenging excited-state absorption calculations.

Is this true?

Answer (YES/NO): NO